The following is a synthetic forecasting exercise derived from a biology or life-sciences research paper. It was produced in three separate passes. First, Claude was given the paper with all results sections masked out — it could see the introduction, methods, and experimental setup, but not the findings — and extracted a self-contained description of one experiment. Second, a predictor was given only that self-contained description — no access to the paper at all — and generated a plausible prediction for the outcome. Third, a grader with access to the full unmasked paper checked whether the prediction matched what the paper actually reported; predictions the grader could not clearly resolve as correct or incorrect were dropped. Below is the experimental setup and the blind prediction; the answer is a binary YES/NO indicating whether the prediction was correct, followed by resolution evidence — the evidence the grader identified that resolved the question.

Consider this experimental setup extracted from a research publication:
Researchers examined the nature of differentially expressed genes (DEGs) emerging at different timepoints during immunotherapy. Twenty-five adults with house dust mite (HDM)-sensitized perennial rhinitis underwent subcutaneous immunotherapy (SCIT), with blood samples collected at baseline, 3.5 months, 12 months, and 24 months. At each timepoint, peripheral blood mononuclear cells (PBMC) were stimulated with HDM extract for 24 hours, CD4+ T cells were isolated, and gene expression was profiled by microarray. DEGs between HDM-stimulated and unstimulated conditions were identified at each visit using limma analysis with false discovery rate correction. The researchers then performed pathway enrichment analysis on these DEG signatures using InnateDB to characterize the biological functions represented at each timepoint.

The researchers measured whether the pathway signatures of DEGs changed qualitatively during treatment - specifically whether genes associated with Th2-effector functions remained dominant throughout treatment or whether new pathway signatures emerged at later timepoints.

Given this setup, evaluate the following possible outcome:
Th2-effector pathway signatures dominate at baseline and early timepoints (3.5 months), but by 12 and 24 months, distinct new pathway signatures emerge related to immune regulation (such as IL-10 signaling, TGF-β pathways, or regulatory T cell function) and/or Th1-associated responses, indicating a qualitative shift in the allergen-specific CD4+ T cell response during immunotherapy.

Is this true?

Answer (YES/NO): NO